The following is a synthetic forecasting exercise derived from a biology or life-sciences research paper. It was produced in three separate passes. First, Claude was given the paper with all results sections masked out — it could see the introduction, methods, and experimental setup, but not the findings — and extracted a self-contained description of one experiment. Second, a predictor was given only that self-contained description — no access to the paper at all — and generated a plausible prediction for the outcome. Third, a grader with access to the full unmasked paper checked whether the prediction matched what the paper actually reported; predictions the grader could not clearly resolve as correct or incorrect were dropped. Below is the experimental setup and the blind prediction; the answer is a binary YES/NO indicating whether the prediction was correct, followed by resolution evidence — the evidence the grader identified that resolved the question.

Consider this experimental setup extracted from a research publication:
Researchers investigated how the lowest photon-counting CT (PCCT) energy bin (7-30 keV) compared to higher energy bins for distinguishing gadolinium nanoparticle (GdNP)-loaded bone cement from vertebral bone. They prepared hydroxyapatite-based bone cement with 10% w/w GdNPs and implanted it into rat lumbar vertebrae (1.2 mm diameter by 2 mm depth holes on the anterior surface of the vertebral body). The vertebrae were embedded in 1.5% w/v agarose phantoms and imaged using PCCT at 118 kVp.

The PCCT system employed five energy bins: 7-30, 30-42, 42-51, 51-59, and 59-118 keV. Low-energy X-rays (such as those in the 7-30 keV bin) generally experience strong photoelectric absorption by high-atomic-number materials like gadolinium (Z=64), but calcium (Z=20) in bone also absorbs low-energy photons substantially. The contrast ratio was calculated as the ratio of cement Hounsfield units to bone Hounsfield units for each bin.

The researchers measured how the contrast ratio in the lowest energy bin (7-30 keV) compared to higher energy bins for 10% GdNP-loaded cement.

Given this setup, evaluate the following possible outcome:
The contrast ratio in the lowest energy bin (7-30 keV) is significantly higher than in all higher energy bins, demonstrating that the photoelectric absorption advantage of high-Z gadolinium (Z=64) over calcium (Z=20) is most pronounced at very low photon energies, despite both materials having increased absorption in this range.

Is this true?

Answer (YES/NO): NO